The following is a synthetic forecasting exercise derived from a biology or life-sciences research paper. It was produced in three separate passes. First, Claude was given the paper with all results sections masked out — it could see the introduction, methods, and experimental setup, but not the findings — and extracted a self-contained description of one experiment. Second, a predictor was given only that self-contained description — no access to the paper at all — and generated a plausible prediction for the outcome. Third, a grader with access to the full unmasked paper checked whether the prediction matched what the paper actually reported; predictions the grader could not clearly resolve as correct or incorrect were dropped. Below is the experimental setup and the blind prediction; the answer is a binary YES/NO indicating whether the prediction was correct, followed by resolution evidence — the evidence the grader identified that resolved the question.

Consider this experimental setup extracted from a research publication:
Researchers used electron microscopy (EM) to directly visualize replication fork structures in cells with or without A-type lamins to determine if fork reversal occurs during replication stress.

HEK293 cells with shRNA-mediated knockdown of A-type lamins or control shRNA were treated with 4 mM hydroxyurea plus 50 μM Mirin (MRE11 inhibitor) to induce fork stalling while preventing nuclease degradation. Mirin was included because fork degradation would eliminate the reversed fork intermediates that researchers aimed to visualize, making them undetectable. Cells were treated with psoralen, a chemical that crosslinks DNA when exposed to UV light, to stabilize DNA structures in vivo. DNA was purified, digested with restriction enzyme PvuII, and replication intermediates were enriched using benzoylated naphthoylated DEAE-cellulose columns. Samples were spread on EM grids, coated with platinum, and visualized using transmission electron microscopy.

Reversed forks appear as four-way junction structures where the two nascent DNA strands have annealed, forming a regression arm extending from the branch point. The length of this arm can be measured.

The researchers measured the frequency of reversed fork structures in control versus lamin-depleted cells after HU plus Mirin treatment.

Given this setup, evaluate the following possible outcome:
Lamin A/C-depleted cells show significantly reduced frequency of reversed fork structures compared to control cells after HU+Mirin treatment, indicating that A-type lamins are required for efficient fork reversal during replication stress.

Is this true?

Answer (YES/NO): NO